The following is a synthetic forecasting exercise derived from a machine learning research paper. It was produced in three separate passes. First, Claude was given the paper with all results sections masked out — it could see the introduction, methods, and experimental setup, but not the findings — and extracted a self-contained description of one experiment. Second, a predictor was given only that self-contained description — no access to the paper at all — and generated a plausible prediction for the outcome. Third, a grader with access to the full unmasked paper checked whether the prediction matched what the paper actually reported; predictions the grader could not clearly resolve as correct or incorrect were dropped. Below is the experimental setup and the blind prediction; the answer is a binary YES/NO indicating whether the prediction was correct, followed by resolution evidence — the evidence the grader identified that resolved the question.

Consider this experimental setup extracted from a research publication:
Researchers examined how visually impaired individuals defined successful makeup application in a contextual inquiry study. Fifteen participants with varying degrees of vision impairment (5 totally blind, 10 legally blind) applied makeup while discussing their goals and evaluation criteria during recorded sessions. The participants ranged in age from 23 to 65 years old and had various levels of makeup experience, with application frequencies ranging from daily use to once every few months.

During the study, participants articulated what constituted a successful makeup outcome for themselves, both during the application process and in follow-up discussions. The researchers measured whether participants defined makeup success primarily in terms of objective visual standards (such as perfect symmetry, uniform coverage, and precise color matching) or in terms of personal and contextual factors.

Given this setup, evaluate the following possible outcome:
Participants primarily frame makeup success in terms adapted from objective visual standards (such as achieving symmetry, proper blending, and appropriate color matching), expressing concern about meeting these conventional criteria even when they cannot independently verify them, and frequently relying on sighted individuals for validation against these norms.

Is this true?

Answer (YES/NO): NO